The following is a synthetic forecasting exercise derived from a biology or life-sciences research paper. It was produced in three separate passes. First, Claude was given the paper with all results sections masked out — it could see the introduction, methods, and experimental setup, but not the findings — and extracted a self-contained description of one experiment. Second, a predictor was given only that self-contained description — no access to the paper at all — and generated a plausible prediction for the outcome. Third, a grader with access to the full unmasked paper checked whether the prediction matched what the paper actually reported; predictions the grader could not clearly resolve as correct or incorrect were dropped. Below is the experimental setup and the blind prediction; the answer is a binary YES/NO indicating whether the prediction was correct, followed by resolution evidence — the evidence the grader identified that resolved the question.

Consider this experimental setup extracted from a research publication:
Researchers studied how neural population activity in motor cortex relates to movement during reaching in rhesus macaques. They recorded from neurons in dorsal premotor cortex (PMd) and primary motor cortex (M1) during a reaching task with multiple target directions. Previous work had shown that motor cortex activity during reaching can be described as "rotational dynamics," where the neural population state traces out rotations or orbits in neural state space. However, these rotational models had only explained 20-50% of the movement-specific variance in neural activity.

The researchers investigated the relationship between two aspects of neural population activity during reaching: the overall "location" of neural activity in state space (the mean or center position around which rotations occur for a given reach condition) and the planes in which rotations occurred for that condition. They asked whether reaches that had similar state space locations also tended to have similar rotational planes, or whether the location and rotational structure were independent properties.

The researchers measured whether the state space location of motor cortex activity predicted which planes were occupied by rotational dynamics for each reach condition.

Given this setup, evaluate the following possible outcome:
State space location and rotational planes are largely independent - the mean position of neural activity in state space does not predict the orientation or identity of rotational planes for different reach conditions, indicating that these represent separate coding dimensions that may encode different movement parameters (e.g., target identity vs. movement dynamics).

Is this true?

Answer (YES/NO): NO